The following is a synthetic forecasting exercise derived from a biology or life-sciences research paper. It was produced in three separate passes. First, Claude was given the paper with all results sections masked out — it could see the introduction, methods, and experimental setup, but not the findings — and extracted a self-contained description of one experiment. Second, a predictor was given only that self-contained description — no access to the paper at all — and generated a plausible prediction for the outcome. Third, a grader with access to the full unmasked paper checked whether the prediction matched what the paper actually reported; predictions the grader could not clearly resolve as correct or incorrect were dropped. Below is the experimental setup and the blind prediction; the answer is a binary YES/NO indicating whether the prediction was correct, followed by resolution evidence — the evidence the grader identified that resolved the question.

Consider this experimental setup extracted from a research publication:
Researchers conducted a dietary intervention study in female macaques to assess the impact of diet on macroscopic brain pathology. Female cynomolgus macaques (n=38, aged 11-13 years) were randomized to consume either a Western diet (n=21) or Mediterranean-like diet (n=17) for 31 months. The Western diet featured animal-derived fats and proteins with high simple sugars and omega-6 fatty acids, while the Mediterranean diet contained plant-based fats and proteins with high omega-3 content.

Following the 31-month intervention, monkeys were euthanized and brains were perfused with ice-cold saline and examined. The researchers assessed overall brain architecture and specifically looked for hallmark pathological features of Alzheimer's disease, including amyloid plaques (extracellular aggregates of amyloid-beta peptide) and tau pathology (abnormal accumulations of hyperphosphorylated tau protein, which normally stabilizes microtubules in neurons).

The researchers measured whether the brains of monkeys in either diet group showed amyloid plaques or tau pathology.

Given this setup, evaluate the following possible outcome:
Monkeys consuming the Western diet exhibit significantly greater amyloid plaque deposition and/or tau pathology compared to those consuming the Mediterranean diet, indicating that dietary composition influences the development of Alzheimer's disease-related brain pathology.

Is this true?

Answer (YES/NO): NO